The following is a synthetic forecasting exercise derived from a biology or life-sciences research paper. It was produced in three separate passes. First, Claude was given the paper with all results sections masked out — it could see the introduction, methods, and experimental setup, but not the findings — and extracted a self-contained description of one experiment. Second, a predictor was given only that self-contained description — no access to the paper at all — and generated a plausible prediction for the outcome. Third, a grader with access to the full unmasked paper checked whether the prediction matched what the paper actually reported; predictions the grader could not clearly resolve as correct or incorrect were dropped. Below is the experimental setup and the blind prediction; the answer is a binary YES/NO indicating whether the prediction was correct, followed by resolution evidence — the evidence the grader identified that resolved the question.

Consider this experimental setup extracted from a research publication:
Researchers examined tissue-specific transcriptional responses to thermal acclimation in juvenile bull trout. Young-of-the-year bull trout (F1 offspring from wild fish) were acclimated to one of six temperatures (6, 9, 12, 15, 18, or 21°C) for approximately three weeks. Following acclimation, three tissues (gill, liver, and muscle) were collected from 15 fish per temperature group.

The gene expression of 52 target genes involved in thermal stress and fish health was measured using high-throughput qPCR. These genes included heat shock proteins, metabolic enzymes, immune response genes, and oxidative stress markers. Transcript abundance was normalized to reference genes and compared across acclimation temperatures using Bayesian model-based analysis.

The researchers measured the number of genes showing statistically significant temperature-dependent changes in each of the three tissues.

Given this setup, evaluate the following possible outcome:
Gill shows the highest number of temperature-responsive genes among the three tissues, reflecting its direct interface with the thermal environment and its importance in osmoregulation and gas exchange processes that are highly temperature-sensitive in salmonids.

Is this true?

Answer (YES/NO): NO